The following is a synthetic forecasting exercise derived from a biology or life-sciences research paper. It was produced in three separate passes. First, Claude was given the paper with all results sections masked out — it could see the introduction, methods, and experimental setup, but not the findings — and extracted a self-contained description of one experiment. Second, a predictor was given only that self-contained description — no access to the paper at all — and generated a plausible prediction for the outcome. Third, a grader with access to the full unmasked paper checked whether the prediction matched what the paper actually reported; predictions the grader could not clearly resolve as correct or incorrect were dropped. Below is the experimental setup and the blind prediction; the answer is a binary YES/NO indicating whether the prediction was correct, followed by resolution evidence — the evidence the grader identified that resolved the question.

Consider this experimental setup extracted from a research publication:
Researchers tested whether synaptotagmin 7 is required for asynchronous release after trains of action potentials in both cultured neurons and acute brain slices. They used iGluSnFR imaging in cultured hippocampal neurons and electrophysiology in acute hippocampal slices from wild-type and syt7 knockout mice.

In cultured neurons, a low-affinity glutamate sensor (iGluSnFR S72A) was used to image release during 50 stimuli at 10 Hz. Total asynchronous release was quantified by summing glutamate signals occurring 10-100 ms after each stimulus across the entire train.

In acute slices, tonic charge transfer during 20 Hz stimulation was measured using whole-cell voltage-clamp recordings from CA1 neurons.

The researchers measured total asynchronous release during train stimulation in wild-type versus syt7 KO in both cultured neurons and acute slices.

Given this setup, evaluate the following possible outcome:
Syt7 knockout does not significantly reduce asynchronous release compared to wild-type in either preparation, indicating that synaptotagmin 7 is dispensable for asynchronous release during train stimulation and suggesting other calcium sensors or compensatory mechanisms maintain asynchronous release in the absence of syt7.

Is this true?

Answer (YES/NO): NO